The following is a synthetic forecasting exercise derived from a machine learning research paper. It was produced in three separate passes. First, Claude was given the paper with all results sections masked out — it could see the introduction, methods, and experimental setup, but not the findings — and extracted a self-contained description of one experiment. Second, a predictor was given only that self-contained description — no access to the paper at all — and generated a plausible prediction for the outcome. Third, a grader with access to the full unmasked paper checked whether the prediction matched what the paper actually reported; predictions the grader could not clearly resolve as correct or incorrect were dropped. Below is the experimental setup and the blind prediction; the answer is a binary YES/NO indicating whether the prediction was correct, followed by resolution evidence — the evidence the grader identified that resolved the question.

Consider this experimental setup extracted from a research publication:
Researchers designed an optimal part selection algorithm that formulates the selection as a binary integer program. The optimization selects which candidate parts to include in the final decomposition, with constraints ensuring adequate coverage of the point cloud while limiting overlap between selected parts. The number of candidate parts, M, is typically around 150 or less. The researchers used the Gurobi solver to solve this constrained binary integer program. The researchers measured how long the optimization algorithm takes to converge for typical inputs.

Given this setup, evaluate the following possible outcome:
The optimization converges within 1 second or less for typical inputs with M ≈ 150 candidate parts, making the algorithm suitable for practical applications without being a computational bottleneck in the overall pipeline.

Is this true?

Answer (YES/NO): NO